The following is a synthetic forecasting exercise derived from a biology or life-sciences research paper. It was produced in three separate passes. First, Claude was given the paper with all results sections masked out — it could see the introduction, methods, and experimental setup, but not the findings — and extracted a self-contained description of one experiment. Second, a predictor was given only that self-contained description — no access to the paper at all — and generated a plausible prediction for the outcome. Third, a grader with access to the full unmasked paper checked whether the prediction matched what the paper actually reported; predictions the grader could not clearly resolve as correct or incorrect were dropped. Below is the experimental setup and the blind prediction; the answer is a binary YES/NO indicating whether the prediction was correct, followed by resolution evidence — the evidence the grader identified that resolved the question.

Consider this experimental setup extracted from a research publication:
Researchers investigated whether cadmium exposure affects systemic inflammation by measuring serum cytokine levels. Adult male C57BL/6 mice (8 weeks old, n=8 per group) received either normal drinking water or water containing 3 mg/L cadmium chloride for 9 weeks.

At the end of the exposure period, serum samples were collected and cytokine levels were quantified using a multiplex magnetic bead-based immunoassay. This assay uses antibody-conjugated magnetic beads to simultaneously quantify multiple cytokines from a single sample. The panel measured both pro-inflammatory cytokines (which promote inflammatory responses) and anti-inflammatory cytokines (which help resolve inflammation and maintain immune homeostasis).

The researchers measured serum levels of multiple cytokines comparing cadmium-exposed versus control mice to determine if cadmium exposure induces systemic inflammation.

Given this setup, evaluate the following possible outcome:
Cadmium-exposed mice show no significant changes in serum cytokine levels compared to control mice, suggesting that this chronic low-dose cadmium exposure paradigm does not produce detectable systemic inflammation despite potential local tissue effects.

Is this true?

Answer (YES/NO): NO